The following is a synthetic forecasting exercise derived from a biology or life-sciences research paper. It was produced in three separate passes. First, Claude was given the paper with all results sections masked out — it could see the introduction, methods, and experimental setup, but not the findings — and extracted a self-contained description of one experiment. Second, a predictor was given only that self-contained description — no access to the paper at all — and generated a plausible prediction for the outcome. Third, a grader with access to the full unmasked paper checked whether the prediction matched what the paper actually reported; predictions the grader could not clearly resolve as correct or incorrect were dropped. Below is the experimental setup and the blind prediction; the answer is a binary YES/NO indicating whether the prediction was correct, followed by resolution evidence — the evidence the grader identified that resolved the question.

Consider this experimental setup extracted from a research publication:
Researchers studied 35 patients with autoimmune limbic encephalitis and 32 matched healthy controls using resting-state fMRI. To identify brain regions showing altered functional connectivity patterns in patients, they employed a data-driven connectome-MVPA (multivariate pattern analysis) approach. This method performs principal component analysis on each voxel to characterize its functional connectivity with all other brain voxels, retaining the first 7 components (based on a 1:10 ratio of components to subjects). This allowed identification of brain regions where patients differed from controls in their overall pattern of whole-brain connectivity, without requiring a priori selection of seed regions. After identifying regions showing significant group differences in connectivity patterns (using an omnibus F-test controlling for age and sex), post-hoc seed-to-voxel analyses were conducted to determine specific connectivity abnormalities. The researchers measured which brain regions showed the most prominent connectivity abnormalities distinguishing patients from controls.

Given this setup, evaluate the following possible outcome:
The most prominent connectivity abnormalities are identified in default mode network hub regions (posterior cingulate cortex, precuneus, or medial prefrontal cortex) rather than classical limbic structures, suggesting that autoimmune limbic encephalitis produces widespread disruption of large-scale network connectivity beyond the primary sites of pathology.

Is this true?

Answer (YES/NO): NO